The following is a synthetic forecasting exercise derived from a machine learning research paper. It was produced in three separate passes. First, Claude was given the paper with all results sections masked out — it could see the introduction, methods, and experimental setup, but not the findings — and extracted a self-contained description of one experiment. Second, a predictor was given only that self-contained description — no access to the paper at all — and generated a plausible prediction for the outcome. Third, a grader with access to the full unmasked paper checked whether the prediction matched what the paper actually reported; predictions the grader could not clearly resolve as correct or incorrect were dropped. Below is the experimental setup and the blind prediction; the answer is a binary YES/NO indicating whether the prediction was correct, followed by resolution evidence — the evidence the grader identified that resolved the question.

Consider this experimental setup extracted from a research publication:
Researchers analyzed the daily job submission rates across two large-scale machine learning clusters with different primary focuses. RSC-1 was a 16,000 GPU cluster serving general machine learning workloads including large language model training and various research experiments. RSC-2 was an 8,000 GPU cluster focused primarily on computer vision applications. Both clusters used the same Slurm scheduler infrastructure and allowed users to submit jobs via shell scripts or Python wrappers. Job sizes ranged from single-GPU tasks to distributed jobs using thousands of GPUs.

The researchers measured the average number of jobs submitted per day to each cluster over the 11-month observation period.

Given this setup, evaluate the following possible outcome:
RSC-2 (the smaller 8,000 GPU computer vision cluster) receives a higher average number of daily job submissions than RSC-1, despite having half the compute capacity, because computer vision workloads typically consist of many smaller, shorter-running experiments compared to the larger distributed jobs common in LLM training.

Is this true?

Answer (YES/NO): NO